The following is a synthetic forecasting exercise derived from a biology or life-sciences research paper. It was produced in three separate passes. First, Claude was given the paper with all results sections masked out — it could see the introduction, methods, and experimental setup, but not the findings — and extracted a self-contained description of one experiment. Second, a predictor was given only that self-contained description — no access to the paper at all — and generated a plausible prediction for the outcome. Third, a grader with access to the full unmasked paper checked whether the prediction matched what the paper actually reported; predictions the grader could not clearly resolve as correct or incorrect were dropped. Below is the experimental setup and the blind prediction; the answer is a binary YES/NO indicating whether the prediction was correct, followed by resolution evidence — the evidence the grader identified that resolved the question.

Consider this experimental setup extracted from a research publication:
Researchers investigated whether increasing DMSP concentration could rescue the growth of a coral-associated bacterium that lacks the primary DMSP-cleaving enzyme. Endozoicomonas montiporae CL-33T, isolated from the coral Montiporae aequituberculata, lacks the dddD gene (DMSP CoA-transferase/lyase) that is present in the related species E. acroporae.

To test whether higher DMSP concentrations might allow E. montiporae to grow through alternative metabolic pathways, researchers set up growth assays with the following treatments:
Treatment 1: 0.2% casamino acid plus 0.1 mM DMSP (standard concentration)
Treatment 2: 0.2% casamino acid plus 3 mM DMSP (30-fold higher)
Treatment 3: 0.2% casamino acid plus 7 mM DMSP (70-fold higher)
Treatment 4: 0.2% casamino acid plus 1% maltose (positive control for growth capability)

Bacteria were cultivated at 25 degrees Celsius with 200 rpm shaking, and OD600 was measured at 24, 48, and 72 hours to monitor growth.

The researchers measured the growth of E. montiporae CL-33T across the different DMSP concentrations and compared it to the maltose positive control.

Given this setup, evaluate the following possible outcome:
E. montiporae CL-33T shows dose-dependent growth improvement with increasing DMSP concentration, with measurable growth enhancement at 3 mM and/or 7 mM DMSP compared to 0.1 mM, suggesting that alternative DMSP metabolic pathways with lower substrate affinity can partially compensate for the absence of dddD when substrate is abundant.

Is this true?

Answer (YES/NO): NO